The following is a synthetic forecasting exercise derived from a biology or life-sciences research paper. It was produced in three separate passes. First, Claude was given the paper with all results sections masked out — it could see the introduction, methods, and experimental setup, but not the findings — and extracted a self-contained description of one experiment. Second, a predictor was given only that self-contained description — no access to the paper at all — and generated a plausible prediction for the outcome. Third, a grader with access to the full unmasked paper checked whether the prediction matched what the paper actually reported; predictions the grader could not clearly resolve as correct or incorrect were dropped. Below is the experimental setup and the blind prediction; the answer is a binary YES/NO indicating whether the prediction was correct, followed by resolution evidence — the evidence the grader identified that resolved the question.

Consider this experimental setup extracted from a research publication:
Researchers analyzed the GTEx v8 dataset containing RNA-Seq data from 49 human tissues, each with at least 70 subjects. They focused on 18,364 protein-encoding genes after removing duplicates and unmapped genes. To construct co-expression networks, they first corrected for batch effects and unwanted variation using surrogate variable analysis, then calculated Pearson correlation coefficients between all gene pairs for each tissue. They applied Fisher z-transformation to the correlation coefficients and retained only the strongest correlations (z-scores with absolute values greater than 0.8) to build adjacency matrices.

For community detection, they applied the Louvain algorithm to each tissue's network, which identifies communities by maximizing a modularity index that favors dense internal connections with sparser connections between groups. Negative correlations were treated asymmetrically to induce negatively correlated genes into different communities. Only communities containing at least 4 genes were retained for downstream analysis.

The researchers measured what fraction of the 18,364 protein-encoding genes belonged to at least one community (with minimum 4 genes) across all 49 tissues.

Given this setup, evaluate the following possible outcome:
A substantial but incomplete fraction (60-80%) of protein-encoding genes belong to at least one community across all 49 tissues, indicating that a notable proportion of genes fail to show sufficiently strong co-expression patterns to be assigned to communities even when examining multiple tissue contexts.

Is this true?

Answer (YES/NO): NO